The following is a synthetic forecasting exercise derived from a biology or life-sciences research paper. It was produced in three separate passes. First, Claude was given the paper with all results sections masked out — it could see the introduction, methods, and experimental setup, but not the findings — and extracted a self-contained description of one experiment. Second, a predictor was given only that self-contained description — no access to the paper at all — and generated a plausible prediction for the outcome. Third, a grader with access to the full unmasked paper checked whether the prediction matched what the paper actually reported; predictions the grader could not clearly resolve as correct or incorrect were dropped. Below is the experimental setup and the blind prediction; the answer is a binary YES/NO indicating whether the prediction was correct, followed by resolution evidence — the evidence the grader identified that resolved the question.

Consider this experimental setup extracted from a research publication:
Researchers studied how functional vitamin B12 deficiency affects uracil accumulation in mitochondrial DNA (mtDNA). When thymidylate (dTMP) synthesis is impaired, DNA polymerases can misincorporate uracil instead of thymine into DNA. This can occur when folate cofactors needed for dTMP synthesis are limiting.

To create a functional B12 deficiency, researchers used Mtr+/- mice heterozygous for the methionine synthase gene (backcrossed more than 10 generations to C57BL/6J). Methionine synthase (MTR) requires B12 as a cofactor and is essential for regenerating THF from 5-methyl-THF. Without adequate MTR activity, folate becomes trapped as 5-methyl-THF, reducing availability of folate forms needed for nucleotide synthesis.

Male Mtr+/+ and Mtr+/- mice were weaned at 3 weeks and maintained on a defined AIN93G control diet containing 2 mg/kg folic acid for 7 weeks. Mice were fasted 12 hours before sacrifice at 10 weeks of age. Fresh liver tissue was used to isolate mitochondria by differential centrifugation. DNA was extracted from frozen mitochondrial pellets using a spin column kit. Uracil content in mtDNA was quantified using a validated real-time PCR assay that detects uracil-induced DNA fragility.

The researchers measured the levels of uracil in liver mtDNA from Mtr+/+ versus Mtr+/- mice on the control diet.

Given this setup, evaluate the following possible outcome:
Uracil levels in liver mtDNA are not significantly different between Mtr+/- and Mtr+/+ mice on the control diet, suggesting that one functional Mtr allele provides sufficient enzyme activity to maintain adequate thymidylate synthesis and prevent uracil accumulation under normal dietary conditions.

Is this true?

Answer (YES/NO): NO